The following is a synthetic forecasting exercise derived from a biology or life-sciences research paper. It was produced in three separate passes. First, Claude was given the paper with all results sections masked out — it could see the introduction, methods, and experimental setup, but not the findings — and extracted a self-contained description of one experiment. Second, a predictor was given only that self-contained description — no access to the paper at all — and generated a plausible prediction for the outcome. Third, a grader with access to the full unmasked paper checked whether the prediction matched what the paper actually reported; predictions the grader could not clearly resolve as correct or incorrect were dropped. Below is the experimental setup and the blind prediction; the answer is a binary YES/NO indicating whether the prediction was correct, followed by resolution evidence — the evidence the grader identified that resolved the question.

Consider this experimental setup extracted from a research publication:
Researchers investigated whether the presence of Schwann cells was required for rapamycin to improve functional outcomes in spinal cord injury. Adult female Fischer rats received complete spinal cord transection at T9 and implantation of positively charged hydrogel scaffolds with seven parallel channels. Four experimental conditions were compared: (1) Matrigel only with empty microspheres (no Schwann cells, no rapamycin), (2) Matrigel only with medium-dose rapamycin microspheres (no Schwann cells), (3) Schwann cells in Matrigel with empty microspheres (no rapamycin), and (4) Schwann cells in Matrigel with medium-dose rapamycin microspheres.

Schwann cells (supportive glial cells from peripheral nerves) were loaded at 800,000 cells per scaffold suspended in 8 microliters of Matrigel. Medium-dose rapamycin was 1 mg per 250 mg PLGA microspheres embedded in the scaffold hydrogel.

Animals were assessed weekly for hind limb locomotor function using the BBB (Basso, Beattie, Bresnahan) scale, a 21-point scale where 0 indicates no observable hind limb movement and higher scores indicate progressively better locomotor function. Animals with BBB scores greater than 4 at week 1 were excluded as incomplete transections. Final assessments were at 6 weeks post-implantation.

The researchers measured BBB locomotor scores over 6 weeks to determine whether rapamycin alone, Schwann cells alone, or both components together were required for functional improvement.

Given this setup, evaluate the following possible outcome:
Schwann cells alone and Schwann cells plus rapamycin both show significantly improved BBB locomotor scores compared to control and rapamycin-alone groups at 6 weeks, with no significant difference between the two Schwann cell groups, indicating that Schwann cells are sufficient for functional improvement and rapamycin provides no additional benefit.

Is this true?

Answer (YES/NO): NO